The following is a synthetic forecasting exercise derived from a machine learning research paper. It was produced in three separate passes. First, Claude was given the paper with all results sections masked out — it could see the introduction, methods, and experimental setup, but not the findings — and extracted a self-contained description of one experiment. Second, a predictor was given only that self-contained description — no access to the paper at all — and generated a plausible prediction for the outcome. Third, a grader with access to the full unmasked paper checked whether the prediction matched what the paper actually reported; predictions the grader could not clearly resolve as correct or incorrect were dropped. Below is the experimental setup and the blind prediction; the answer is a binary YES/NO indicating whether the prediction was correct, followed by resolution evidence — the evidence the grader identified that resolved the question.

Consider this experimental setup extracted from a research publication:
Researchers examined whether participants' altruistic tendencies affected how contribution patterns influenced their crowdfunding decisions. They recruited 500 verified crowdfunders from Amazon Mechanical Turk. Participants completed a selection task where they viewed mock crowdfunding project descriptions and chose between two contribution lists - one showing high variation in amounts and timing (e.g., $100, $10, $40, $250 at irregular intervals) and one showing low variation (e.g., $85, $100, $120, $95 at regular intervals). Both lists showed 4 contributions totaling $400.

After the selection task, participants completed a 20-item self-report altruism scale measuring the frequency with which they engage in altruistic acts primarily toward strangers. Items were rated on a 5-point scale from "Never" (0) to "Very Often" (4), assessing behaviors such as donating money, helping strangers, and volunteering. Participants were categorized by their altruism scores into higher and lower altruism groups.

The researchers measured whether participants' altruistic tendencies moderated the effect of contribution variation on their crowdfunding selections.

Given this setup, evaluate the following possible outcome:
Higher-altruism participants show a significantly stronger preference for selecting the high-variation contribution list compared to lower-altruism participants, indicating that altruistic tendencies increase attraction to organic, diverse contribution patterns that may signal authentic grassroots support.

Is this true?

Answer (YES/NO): NO